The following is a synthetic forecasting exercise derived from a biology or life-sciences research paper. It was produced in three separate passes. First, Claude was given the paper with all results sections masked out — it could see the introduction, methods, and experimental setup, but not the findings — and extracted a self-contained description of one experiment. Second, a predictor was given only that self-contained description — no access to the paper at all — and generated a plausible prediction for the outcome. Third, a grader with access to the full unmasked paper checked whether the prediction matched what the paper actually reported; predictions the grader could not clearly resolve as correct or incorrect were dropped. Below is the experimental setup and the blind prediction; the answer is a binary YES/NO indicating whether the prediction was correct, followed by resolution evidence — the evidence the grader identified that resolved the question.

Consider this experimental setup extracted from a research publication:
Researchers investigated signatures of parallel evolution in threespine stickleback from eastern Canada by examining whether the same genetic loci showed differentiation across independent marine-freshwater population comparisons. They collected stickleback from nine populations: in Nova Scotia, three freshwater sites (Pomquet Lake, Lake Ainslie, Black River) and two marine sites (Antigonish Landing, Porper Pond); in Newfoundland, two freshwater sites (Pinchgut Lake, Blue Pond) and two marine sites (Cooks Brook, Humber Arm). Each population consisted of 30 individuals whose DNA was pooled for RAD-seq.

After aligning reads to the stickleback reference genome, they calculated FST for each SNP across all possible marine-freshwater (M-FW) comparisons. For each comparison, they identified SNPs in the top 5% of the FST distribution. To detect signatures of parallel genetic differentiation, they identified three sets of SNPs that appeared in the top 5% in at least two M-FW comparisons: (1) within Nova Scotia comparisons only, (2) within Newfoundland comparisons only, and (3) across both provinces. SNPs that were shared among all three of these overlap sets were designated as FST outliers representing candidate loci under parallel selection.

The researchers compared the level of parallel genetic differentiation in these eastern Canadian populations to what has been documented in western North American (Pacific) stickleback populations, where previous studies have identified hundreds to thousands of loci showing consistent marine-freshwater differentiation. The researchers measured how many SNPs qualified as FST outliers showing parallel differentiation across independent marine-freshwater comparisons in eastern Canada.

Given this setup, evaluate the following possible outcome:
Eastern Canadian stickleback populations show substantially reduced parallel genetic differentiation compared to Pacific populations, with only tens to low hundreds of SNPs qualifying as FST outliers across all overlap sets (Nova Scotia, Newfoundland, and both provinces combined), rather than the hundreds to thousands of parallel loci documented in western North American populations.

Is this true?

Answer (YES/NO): YES